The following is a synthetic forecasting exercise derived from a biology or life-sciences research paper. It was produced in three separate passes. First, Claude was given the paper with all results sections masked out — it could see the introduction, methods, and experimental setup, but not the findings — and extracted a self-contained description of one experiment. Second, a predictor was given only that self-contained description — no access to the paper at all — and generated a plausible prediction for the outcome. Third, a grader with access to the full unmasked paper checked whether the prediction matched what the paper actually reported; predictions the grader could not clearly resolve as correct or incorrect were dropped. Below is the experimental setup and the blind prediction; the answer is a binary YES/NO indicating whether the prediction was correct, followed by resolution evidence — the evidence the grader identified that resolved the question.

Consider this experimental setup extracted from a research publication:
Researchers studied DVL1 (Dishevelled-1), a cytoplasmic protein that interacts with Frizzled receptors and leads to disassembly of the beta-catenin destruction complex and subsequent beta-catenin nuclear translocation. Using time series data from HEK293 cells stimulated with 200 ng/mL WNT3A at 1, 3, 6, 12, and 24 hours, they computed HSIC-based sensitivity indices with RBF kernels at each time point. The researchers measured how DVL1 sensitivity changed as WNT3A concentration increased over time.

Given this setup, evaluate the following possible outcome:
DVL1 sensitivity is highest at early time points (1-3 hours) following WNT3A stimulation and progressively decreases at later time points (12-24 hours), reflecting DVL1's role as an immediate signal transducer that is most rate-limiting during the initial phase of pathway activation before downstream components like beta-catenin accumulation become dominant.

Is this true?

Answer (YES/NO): NO